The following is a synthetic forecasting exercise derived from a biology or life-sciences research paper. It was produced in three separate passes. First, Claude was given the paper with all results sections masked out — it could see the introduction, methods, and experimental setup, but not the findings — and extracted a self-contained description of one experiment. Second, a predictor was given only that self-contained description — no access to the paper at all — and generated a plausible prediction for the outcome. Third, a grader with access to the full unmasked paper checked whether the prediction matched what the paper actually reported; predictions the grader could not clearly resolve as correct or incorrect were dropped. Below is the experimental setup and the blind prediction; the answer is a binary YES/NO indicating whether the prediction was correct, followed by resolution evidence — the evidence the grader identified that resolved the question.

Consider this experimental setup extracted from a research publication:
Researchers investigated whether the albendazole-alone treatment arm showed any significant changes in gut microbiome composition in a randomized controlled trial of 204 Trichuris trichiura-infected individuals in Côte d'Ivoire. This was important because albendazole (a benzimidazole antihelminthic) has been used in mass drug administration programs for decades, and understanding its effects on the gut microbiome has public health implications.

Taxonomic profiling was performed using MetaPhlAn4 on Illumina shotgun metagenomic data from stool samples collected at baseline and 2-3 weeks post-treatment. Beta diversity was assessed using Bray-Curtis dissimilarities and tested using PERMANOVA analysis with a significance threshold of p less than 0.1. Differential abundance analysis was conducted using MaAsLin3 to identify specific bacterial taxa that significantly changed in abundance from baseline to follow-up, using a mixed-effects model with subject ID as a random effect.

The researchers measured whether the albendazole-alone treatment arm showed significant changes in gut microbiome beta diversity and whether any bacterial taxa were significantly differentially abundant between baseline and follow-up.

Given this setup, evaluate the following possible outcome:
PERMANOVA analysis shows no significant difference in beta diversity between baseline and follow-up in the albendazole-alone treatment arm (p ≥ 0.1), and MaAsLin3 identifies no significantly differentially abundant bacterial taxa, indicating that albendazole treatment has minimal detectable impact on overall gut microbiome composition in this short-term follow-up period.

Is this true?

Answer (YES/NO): NO